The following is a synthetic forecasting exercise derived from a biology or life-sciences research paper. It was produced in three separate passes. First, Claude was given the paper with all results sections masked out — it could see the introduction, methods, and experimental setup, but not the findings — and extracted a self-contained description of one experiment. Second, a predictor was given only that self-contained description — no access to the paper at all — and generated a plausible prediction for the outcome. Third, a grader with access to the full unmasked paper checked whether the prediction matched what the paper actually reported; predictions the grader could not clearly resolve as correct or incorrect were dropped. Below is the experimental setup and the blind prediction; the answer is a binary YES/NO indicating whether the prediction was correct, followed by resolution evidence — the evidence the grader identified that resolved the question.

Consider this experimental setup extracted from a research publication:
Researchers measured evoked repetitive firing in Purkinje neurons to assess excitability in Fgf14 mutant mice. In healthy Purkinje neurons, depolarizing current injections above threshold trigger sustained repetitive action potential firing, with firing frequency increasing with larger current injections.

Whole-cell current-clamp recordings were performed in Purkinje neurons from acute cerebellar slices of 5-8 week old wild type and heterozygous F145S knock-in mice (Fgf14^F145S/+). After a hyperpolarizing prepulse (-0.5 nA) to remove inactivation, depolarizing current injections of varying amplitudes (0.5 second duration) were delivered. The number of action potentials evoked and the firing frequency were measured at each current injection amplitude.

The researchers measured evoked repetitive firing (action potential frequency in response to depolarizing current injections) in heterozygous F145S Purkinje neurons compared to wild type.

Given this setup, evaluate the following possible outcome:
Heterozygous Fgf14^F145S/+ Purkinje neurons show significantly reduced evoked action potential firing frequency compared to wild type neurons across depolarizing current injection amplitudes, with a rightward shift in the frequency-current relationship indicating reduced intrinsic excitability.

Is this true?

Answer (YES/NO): YES